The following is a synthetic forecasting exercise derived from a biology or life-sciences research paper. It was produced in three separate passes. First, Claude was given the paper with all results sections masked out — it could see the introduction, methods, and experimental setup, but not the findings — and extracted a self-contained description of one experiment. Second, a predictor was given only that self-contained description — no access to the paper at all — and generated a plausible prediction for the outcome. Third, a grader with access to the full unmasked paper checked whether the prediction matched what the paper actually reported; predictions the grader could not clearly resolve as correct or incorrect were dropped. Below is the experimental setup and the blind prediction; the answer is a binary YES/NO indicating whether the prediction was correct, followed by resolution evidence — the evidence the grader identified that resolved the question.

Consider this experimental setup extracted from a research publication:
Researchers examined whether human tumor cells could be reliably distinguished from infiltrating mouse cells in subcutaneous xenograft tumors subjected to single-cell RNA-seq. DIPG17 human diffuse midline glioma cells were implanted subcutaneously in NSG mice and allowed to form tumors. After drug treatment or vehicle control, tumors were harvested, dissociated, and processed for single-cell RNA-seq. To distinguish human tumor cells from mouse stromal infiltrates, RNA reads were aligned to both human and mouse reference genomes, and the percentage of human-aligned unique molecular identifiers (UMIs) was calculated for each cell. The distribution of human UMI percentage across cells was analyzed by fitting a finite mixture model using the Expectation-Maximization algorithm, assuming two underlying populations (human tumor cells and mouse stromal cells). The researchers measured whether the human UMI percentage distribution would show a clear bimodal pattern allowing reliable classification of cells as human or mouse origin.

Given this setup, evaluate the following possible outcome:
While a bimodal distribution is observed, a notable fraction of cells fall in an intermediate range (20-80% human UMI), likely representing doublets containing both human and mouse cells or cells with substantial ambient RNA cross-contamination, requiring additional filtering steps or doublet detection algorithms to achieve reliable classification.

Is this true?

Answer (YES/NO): NO